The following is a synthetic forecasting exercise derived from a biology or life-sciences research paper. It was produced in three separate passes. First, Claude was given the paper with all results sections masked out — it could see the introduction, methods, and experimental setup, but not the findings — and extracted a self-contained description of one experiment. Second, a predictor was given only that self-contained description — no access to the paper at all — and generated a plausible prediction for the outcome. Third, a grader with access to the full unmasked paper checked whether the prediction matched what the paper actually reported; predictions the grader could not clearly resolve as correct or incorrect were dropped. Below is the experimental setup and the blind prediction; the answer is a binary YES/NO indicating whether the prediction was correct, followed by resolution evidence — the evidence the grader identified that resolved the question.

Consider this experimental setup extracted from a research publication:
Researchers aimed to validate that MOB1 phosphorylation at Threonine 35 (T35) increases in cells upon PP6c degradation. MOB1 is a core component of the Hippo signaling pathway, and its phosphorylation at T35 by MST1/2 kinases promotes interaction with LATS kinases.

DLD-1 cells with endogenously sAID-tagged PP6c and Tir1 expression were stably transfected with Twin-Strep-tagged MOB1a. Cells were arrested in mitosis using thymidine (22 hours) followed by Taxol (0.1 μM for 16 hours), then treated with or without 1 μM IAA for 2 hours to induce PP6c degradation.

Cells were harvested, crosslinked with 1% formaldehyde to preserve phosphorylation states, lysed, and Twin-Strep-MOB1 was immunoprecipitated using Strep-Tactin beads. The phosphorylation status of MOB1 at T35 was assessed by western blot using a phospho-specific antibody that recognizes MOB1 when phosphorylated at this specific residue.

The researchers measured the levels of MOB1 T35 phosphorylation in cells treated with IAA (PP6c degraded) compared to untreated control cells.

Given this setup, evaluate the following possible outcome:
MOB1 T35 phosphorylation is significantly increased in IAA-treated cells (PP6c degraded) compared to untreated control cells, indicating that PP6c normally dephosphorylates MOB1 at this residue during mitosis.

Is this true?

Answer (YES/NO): YES